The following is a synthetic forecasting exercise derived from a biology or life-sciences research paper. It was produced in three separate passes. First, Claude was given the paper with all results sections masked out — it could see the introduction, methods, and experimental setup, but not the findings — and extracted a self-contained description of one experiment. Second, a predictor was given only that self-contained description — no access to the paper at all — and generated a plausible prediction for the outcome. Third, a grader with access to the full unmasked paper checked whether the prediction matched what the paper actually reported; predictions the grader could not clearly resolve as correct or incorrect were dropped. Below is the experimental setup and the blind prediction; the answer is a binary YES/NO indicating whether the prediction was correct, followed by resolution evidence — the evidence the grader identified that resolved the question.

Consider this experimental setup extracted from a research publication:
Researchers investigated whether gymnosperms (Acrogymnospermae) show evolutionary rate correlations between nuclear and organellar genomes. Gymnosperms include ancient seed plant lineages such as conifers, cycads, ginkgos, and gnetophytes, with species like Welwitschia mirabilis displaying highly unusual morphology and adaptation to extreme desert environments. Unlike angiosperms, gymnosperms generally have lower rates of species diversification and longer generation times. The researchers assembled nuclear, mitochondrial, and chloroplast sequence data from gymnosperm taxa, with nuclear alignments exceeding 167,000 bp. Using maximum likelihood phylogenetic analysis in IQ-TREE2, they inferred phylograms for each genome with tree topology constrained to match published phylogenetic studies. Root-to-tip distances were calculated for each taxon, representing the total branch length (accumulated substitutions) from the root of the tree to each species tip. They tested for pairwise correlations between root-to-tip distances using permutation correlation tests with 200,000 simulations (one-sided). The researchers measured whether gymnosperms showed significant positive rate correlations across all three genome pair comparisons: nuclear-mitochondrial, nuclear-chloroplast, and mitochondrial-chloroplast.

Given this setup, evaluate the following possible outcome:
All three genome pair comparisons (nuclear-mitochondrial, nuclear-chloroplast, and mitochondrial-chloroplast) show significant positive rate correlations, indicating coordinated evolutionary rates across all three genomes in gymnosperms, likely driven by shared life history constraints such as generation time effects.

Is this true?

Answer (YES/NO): YES